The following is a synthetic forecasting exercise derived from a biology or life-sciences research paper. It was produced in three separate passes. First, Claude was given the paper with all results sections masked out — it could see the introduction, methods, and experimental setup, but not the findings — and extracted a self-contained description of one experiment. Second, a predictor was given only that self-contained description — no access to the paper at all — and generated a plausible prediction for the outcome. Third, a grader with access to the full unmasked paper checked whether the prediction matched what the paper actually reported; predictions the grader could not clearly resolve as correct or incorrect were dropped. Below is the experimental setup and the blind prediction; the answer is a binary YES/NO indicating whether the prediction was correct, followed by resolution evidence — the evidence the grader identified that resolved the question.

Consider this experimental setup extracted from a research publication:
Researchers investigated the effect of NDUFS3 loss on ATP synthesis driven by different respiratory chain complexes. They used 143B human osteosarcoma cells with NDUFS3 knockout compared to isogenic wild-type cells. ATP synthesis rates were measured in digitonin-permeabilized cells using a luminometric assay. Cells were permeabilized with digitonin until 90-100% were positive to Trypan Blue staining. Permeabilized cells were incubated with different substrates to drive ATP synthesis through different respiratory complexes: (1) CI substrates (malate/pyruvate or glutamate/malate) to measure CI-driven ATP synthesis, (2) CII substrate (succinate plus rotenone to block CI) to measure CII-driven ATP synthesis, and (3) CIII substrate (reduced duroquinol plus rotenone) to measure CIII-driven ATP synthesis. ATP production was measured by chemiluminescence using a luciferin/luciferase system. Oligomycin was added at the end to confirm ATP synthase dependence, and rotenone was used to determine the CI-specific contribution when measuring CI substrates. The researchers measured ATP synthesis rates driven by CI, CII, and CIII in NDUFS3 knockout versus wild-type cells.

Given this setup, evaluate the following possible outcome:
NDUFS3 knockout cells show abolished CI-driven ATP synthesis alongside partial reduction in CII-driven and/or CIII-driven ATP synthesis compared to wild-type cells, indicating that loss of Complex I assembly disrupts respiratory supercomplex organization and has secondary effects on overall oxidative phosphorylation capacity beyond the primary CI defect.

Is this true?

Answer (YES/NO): NO